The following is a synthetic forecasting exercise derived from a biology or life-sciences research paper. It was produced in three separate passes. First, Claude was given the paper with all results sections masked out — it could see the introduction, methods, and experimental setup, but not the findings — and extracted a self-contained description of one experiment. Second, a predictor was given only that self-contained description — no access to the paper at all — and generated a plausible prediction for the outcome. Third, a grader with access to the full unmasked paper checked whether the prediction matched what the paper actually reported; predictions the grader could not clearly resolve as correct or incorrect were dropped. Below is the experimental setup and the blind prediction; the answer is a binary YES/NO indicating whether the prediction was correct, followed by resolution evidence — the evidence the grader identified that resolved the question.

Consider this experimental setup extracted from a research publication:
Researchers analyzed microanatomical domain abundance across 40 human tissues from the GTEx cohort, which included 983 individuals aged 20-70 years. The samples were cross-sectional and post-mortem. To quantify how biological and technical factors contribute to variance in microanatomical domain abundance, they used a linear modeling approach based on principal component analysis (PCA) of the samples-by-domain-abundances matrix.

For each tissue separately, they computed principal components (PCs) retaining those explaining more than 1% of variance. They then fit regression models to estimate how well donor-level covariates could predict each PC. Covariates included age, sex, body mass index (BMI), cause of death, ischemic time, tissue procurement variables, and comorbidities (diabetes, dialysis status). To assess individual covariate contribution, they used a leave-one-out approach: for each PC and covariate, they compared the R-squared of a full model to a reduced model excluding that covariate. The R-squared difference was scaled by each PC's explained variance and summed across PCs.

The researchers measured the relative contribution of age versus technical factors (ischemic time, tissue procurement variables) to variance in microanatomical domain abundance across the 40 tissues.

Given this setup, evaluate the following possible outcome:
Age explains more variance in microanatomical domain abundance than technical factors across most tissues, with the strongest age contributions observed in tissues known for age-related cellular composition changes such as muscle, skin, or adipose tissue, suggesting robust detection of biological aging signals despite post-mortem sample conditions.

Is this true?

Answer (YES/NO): NO